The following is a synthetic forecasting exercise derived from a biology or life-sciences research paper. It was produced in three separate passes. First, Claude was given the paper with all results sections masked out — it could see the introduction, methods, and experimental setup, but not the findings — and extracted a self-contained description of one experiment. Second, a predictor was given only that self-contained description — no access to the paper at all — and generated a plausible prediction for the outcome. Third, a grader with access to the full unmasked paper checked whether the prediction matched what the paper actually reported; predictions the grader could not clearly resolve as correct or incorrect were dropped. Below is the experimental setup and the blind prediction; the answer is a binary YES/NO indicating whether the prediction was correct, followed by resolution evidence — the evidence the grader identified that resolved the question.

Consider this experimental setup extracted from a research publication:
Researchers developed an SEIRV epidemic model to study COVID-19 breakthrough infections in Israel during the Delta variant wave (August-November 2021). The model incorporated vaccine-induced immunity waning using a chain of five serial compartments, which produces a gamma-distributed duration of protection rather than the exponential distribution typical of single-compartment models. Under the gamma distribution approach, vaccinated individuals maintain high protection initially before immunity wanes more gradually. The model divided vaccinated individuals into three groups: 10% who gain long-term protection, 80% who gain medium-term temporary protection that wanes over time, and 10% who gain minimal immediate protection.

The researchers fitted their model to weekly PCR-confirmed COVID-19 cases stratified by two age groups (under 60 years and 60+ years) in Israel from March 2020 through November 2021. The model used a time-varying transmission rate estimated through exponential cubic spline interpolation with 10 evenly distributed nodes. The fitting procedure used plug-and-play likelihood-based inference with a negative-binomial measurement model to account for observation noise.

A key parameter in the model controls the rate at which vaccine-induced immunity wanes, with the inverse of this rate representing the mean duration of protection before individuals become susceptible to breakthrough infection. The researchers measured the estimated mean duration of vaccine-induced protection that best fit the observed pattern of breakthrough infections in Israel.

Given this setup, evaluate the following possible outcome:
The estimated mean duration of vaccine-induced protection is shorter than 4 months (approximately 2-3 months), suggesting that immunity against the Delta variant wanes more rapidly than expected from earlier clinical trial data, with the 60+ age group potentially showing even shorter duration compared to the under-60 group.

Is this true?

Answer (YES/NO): NO